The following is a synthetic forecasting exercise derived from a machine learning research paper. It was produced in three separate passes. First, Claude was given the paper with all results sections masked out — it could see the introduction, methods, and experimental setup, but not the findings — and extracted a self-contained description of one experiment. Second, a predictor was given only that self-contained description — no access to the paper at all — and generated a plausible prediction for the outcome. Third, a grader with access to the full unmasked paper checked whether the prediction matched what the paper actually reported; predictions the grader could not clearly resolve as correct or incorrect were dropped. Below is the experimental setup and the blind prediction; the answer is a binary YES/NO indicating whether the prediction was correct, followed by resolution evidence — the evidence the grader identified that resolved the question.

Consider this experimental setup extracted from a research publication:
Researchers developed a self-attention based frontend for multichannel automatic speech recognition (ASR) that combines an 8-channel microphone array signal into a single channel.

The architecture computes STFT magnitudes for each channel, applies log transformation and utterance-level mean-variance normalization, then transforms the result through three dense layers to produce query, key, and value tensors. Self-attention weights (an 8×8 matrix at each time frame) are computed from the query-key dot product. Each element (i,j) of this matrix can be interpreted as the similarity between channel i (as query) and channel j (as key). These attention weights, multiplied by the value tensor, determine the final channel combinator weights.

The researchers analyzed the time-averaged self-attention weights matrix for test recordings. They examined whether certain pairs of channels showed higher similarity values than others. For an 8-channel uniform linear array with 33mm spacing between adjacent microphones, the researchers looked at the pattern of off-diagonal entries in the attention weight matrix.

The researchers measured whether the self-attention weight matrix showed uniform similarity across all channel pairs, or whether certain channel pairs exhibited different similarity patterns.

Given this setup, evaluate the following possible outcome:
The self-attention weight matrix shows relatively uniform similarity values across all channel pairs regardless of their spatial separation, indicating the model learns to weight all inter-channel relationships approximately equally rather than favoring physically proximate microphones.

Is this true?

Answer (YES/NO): NO